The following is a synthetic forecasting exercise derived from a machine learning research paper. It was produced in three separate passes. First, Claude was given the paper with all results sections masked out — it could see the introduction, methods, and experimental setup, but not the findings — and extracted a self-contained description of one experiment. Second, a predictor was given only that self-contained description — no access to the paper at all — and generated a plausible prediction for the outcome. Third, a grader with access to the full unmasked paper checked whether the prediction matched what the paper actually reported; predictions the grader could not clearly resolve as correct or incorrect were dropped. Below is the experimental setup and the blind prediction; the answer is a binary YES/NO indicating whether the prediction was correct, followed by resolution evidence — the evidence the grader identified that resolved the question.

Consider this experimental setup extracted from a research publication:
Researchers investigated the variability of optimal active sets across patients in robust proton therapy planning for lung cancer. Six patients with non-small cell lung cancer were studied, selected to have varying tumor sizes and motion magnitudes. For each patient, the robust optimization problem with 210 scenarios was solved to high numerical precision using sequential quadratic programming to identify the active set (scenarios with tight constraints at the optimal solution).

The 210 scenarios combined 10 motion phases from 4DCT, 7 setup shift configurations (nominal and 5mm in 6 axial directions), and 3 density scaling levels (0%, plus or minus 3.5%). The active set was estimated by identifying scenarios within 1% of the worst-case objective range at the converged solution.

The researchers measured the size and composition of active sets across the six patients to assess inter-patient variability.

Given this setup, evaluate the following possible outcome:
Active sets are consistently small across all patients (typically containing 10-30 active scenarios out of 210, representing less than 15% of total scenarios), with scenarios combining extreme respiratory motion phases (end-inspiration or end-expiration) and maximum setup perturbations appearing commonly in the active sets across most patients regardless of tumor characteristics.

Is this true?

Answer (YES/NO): NO